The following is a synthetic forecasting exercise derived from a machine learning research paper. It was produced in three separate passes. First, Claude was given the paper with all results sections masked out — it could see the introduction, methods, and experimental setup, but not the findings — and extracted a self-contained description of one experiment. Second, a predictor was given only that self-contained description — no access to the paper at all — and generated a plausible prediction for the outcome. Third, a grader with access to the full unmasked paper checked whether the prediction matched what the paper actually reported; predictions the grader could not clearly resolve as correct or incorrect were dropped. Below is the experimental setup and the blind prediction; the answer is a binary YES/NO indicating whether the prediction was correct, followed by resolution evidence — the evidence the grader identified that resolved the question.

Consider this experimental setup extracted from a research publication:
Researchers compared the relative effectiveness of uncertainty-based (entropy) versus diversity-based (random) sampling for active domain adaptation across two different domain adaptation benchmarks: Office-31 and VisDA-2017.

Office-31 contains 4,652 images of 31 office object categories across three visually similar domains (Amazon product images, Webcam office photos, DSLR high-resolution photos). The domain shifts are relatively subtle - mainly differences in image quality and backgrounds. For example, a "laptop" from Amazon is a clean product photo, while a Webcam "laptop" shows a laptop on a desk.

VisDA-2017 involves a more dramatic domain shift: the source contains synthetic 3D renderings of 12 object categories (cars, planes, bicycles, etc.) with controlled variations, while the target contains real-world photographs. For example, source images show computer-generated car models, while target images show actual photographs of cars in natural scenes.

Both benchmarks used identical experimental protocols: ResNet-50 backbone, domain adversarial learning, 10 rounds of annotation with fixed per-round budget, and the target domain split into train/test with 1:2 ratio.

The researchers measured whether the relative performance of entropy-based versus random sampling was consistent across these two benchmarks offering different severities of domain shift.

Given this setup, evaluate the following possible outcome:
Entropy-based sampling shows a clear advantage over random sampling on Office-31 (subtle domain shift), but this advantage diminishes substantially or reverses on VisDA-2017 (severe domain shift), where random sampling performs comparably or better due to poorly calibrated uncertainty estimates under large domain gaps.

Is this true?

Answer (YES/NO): YES